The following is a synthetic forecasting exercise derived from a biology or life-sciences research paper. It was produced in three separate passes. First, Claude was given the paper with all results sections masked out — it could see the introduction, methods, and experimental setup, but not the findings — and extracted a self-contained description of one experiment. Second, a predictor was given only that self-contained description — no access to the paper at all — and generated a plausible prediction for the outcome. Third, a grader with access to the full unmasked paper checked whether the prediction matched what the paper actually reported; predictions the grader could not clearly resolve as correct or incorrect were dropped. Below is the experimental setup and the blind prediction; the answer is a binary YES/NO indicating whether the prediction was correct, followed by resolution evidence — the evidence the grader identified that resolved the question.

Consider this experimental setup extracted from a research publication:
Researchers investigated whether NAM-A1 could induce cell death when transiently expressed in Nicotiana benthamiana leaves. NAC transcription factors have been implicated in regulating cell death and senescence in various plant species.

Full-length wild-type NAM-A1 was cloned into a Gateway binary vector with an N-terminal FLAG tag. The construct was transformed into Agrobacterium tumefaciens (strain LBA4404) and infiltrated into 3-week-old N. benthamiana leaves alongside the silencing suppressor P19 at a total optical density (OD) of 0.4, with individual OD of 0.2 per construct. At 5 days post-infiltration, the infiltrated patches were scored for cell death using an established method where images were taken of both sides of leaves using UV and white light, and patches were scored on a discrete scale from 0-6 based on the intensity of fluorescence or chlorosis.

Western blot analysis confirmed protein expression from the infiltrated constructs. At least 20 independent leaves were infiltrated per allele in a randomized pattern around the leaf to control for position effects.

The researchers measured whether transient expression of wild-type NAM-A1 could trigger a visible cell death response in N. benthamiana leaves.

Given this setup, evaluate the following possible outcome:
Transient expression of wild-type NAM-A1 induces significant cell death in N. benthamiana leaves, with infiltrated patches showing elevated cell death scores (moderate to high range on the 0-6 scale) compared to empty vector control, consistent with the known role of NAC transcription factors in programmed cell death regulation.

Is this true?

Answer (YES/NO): NO